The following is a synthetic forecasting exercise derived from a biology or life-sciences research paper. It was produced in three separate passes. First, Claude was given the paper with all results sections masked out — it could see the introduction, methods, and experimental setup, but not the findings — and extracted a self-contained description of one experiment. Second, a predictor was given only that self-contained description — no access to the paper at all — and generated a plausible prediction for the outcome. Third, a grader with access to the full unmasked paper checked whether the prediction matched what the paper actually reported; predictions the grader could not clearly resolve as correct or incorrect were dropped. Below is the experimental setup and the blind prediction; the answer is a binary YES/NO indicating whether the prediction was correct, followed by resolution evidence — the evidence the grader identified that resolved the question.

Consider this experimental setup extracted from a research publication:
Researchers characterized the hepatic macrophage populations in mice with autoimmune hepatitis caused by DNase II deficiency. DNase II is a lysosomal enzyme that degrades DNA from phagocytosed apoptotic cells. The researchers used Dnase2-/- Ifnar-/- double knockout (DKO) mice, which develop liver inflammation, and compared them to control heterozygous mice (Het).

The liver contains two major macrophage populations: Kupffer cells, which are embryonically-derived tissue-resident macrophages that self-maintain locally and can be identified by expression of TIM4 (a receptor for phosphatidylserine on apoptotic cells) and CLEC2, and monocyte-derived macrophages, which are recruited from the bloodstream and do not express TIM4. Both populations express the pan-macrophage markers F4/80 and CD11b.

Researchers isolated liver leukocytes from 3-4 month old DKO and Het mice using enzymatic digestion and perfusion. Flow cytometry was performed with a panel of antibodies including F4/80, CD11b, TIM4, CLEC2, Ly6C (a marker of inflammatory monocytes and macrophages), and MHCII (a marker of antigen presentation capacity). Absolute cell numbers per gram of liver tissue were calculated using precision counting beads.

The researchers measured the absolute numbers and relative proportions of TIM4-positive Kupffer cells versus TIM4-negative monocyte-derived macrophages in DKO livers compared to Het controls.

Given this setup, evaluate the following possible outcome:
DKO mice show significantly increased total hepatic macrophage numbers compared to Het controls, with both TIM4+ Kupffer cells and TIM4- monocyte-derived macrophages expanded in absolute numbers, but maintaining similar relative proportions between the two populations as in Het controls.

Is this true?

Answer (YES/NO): NO